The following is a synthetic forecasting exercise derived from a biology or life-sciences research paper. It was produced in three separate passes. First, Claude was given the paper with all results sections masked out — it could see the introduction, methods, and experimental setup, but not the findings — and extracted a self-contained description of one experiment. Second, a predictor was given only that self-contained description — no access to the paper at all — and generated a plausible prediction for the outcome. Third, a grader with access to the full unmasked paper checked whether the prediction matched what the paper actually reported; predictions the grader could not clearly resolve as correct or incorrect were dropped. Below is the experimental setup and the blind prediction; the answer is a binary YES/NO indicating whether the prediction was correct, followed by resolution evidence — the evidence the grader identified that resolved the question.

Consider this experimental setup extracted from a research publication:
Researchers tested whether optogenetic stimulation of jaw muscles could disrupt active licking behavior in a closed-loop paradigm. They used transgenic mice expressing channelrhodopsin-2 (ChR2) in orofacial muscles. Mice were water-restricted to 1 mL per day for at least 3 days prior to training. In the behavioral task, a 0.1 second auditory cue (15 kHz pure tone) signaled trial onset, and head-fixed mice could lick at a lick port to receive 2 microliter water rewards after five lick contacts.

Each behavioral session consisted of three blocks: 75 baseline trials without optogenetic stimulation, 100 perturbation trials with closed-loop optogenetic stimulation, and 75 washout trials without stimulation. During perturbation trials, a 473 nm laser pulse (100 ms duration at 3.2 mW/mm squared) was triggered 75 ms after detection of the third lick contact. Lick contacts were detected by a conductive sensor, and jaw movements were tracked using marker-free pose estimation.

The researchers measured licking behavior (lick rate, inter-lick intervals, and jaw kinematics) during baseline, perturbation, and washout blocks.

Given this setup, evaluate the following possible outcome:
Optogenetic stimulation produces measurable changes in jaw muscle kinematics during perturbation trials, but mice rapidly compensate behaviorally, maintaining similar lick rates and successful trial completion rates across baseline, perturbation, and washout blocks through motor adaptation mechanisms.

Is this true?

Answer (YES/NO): NO